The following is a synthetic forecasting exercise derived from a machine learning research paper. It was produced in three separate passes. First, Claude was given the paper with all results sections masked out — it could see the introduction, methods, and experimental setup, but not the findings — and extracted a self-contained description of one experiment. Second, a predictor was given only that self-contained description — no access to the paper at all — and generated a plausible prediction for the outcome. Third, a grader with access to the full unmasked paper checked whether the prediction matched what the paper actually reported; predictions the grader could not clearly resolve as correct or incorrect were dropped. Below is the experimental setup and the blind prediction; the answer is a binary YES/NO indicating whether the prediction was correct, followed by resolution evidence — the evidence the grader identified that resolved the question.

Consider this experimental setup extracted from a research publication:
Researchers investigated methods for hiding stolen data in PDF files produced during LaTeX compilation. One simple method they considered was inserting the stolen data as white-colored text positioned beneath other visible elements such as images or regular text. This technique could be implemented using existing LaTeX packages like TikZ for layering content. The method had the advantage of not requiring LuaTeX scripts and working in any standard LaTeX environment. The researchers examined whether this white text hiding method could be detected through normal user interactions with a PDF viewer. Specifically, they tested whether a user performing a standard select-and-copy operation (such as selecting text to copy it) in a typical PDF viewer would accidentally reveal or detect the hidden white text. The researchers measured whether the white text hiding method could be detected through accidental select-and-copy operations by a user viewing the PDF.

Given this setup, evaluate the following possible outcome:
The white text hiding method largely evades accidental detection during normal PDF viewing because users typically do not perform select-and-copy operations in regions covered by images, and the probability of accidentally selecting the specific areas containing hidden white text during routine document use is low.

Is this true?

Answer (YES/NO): NO